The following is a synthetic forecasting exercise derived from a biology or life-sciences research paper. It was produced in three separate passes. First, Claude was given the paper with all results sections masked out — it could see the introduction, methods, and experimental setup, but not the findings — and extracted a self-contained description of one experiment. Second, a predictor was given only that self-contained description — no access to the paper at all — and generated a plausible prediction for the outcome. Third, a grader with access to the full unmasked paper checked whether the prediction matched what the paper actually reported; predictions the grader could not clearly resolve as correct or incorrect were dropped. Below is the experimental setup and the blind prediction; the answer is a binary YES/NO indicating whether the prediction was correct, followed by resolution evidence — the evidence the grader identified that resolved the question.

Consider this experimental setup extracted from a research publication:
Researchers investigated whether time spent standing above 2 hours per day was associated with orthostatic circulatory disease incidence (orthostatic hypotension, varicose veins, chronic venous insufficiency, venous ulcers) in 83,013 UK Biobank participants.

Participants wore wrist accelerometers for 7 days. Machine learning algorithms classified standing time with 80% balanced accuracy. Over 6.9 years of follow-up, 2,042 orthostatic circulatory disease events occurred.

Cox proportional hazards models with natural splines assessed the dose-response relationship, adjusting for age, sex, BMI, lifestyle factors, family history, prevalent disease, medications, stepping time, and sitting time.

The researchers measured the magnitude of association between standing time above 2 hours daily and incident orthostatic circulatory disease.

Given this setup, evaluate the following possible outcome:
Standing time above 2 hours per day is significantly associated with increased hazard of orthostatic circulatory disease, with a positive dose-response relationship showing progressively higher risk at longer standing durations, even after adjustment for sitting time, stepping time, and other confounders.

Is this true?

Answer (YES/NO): YES